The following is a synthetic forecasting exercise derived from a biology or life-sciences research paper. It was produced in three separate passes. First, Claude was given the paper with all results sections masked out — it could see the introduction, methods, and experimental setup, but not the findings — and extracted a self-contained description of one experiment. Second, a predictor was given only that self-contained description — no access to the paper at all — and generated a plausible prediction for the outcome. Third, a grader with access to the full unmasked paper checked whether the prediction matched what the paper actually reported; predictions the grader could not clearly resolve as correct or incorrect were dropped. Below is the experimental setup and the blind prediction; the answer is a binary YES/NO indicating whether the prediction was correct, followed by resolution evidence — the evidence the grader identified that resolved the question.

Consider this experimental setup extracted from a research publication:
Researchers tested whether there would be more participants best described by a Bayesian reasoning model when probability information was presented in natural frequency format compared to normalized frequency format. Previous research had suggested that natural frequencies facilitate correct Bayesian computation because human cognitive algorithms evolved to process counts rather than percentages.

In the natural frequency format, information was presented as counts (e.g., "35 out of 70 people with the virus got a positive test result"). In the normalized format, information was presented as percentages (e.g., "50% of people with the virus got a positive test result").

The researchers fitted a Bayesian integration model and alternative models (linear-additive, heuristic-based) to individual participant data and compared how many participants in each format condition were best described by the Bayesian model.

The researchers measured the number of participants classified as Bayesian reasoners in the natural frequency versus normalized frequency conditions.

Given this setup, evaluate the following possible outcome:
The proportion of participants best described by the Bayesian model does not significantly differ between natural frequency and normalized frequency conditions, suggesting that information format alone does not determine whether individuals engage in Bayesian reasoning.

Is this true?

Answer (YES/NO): NO